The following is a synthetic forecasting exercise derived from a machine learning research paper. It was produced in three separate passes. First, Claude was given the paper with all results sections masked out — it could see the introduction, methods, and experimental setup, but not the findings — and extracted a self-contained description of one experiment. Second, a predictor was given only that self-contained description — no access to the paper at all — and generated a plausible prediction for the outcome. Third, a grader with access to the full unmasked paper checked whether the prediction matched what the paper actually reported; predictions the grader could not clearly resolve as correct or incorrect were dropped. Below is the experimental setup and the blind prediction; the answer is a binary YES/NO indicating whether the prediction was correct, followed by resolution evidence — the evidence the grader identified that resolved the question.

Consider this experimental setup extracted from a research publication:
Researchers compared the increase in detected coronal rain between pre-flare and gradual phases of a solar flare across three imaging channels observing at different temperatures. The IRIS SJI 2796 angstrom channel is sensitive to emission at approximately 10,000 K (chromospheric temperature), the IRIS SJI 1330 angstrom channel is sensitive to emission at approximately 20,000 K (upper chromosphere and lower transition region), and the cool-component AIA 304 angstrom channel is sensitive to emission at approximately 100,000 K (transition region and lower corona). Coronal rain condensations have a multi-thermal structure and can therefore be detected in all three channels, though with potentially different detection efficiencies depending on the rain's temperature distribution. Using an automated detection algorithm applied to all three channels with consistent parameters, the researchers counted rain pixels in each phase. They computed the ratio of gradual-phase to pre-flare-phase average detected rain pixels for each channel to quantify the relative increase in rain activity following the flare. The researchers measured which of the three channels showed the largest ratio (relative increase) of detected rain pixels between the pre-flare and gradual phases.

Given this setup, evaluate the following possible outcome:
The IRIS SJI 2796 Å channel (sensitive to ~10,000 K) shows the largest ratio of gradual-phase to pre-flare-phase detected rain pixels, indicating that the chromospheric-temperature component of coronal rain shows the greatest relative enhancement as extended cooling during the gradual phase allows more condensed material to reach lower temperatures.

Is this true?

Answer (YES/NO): NO